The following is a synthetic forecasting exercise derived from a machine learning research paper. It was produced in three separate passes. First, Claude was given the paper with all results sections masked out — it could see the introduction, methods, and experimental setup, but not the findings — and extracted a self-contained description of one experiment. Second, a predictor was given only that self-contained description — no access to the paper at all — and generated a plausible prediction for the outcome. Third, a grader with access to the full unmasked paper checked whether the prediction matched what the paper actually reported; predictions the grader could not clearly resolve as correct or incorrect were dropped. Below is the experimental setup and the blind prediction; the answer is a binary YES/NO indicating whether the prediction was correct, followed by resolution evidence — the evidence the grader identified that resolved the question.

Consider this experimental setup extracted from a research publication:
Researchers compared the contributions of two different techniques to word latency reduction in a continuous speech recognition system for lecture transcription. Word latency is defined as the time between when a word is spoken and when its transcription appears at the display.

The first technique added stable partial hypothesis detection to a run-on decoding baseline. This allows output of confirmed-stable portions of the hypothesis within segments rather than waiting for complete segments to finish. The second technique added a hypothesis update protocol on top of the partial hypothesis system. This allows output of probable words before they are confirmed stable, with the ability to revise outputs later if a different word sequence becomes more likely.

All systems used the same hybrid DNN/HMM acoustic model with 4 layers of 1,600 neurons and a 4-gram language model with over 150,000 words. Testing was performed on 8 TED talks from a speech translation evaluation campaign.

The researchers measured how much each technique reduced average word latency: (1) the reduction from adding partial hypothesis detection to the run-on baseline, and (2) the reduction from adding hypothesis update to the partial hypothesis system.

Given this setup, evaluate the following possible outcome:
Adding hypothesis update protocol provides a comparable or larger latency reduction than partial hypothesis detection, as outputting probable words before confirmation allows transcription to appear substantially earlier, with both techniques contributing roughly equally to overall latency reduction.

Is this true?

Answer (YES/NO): NO